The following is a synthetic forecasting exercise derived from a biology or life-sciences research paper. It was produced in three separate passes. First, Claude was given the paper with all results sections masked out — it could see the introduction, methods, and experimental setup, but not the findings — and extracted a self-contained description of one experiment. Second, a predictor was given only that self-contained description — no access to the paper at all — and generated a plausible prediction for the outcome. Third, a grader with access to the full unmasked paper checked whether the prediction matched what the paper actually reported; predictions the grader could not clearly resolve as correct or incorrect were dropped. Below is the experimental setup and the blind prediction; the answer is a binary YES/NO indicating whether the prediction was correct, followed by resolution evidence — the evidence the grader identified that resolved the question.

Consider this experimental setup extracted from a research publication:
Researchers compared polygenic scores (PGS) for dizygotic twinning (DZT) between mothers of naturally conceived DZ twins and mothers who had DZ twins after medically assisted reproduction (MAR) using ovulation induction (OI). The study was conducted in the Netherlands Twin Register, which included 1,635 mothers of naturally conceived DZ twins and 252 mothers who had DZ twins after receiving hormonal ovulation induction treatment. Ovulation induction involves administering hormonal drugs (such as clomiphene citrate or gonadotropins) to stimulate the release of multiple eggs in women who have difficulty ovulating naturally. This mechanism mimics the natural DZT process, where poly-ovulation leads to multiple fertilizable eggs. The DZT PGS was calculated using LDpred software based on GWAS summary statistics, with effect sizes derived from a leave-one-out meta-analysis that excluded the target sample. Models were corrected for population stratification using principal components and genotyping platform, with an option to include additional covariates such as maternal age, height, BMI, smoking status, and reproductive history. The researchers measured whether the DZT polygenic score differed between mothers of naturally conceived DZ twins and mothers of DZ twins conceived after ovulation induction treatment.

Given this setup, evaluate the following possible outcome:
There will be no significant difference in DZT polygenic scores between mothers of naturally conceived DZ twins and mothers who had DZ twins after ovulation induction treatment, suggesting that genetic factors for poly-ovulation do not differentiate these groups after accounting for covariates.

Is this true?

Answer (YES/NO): NO